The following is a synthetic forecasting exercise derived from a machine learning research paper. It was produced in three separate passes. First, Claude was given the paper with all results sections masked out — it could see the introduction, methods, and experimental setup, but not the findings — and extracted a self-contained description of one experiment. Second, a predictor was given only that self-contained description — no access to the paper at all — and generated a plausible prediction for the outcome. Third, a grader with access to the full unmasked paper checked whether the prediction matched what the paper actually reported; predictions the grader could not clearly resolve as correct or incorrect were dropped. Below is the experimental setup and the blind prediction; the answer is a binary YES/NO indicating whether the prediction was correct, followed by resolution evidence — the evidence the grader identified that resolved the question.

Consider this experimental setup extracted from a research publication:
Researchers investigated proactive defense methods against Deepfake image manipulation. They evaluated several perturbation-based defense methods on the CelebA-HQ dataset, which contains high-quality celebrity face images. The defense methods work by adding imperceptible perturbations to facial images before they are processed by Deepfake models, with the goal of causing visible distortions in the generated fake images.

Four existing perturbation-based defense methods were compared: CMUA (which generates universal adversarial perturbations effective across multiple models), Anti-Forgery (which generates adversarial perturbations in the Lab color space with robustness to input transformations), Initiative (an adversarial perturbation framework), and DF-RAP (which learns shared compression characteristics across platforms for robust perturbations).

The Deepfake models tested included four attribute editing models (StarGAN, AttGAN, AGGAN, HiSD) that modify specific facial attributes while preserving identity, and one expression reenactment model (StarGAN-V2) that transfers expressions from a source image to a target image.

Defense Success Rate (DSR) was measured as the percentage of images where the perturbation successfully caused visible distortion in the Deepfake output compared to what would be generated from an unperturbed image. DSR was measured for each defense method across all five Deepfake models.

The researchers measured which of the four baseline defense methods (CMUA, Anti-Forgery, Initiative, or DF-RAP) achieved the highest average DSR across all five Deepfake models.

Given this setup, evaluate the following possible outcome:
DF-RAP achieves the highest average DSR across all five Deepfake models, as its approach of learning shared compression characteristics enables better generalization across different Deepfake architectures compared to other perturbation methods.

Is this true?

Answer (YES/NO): NO